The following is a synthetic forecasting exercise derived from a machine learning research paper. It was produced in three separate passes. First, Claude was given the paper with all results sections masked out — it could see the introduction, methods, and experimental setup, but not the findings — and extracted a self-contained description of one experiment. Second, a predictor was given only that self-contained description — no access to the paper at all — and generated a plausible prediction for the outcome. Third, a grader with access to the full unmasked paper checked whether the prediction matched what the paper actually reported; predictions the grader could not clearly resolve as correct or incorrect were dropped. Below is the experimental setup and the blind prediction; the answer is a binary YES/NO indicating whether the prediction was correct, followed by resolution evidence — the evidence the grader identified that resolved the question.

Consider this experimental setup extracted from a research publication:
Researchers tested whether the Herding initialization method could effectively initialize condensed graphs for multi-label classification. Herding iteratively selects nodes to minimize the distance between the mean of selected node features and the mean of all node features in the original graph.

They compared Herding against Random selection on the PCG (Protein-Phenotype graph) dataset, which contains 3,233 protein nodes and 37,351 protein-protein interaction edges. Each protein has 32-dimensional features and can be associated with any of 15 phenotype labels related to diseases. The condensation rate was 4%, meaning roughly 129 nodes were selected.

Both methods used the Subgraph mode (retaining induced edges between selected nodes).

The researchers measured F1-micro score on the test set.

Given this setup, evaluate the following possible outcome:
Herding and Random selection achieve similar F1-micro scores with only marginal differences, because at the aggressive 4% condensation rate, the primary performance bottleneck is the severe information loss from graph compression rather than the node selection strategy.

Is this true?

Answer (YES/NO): NO